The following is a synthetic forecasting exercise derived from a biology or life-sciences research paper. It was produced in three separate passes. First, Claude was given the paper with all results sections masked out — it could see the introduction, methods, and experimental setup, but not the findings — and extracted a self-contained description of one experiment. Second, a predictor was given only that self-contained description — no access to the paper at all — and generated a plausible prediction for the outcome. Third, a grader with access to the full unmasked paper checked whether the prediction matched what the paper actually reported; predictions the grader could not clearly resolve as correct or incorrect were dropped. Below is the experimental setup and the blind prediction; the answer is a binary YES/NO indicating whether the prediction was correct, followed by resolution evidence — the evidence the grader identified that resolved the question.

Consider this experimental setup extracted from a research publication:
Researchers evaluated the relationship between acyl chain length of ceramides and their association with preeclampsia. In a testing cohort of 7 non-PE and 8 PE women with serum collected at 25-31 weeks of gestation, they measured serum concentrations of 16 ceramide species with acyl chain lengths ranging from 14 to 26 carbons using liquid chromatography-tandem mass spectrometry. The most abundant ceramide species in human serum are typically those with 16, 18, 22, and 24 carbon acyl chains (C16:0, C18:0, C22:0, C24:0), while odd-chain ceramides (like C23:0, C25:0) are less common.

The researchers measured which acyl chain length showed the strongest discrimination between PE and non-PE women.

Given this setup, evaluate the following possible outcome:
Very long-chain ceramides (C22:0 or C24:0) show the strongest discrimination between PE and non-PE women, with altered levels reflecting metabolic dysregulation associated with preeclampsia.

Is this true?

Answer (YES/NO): NO